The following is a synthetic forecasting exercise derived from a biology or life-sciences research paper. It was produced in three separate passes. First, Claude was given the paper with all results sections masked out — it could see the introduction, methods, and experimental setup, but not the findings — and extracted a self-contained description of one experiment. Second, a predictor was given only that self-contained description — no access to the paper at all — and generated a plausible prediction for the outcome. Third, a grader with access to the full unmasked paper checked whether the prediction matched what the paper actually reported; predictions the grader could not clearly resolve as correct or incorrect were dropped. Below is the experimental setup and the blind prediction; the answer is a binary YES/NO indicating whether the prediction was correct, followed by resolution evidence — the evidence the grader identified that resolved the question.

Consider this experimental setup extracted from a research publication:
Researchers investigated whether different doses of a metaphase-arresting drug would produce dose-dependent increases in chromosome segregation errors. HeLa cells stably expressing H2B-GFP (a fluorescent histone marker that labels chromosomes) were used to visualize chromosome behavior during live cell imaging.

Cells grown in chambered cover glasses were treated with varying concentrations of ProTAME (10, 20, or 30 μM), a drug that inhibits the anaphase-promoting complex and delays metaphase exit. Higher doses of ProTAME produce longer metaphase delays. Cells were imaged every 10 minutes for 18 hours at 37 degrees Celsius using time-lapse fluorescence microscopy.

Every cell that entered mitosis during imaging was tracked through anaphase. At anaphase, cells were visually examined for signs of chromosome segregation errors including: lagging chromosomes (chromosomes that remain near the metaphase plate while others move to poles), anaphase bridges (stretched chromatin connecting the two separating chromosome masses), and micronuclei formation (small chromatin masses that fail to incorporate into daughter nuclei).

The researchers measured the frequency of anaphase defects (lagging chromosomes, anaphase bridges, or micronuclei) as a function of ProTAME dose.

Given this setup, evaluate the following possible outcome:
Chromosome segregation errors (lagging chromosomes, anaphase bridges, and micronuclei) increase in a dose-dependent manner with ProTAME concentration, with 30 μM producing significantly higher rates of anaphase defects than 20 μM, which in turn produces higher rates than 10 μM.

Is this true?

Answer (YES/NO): NO